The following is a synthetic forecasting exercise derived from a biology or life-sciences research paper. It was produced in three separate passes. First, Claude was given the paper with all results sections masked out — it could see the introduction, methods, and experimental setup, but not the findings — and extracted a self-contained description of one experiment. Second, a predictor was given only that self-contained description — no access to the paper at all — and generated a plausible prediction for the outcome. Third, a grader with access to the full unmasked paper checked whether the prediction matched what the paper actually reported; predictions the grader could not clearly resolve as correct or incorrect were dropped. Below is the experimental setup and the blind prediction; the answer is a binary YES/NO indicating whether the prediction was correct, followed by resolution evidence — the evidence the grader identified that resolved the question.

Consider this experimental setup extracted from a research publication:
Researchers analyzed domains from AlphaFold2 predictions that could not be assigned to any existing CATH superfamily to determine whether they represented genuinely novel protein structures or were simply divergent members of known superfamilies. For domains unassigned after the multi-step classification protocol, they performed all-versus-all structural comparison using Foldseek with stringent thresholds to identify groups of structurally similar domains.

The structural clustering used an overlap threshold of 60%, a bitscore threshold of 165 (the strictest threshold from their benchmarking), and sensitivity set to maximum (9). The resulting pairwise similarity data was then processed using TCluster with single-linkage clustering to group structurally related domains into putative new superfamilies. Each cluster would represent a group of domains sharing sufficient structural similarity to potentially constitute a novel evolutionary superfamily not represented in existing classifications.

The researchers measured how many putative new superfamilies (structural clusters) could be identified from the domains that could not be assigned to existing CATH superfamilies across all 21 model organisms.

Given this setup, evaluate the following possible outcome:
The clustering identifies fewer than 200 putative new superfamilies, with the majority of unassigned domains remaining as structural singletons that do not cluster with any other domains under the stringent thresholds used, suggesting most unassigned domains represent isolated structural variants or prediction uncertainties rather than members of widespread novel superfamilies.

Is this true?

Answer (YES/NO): NO